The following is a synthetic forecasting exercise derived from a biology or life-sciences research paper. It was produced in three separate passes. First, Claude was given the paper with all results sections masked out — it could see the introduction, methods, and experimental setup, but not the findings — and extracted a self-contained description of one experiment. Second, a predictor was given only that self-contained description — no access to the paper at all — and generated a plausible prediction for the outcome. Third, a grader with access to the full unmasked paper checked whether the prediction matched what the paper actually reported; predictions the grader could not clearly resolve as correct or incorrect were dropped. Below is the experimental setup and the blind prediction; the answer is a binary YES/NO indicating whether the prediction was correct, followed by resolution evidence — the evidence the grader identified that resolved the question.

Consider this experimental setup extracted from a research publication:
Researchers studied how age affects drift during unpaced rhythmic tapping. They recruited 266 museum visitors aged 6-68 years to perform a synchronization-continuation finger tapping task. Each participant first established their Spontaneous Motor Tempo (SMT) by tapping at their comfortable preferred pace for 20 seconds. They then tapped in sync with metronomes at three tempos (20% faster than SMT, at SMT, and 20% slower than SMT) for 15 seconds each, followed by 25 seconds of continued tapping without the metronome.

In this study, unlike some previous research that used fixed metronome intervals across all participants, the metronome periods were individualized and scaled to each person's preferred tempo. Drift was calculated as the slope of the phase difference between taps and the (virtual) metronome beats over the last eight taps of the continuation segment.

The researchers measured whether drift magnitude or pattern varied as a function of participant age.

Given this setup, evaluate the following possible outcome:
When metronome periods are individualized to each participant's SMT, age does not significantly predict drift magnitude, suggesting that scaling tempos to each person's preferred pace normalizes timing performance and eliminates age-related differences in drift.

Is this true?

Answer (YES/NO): YES